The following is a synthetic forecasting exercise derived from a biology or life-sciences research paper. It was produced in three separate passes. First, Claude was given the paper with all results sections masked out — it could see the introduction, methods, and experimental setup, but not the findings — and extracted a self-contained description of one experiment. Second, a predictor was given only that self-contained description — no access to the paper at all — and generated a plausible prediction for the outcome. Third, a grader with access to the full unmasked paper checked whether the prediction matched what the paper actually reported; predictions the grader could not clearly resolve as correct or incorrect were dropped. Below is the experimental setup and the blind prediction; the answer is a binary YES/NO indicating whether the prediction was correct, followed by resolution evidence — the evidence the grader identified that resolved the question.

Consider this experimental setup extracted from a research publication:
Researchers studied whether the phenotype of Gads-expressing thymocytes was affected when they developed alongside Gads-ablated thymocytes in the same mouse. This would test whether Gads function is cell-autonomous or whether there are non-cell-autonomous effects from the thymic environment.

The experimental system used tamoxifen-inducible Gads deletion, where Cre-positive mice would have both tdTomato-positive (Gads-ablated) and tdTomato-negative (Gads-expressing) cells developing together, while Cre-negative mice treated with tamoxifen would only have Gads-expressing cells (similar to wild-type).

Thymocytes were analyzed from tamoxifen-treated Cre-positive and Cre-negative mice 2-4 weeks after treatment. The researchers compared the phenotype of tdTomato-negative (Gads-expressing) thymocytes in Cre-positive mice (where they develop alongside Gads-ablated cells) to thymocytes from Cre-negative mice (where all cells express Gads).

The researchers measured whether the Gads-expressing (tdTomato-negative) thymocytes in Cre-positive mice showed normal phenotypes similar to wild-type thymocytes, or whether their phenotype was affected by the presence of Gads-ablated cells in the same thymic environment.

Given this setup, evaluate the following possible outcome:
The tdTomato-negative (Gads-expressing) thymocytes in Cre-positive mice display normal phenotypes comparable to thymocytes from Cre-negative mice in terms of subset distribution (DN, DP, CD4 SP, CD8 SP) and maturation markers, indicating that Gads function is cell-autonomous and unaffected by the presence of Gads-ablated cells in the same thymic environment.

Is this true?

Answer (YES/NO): YES